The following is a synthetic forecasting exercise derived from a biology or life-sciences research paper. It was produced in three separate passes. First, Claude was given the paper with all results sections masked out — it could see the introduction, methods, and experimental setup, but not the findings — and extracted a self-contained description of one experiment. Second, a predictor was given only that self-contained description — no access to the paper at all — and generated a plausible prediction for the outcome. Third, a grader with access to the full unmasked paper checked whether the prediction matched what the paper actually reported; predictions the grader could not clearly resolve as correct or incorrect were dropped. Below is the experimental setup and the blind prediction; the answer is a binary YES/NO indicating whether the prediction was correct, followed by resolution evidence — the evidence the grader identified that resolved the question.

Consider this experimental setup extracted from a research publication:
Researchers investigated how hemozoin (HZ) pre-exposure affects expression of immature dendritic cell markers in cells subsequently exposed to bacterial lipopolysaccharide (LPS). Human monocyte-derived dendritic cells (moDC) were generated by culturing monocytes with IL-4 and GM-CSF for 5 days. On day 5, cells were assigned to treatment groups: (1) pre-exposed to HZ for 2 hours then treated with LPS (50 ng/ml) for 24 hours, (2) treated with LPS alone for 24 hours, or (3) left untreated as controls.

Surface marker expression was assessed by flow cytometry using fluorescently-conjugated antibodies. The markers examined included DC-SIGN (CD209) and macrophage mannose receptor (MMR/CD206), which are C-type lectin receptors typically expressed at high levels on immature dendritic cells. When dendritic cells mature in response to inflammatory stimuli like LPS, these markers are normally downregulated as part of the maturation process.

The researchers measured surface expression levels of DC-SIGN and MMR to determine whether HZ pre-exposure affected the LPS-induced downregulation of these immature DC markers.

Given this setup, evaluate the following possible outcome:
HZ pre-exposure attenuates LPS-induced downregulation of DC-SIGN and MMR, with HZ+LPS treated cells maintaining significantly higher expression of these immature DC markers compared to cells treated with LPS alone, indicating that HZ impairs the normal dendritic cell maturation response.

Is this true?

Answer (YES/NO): NO